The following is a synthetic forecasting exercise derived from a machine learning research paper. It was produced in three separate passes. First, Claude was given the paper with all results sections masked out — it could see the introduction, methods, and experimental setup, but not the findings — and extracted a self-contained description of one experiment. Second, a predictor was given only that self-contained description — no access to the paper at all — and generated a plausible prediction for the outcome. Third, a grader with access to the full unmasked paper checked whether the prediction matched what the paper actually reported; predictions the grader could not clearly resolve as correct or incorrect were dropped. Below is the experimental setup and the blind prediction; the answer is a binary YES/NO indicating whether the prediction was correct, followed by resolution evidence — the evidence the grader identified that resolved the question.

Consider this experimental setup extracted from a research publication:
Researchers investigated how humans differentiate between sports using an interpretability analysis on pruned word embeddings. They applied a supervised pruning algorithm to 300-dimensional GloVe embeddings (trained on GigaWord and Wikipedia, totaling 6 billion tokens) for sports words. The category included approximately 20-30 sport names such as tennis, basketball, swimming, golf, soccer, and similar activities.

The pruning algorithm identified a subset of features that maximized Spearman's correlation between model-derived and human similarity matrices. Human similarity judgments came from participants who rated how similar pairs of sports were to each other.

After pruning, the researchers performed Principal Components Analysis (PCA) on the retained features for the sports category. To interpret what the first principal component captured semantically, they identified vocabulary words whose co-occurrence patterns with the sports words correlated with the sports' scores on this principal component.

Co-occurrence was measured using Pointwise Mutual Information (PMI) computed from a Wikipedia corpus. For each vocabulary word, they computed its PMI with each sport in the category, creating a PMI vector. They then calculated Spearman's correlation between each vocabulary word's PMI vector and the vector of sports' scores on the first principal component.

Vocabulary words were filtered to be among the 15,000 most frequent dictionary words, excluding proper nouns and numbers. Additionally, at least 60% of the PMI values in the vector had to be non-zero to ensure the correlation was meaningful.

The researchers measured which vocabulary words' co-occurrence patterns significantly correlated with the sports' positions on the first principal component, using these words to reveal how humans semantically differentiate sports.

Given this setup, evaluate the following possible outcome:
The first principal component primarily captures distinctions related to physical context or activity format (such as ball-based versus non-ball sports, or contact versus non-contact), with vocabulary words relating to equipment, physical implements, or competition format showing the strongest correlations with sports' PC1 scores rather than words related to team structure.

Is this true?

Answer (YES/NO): NO